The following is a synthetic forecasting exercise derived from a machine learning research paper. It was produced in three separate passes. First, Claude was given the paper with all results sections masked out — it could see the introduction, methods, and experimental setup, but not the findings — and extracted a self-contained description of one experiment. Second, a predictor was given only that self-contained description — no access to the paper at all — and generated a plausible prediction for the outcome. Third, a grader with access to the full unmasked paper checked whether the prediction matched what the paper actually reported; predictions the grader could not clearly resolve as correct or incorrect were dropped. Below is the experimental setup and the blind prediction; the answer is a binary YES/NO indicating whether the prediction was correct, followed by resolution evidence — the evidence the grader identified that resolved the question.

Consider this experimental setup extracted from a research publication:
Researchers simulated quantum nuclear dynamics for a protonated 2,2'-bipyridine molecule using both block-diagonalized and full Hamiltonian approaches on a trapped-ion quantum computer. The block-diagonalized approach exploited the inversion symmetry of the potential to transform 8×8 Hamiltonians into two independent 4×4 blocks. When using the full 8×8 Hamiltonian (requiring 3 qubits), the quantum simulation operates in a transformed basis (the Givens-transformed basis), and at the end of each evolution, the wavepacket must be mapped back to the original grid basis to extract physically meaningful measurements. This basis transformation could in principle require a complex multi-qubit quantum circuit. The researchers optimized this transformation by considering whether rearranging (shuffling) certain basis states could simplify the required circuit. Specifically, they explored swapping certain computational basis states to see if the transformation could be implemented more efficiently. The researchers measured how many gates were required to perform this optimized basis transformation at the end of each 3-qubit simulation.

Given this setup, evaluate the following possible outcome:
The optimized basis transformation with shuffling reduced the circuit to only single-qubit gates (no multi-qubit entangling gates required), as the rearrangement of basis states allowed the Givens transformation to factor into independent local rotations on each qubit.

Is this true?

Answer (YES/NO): YES